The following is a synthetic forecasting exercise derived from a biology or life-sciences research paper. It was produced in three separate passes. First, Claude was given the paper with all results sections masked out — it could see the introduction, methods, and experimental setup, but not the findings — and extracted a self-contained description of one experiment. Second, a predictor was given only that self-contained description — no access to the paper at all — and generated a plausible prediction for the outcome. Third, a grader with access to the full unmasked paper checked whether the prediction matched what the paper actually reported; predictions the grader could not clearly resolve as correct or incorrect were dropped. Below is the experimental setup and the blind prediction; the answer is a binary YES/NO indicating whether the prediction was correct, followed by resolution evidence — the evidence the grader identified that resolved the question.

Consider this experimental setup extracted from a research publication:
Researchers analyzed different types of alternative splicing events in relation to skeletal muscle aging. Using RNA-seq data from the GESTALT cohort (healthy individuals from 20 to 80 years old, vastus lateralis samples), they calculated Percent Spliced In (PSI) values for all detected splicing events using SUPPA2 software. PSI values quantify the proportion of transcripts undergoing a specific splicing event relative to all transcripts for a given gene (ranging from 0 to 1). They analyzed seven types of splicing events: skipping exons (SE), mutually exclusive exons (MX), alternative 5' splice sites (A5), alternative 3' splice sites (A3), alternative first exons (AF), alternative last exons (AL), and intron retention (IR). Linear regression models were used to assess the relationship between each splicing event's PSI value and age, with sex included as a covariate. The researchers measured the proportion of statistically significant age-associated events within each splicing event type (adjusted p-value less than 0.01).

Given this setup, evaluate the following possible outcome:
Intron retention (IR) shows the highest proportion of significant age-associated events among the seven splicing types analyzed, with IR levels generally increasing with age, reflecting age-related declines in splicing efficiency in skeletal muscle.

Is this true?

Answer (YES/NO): YES